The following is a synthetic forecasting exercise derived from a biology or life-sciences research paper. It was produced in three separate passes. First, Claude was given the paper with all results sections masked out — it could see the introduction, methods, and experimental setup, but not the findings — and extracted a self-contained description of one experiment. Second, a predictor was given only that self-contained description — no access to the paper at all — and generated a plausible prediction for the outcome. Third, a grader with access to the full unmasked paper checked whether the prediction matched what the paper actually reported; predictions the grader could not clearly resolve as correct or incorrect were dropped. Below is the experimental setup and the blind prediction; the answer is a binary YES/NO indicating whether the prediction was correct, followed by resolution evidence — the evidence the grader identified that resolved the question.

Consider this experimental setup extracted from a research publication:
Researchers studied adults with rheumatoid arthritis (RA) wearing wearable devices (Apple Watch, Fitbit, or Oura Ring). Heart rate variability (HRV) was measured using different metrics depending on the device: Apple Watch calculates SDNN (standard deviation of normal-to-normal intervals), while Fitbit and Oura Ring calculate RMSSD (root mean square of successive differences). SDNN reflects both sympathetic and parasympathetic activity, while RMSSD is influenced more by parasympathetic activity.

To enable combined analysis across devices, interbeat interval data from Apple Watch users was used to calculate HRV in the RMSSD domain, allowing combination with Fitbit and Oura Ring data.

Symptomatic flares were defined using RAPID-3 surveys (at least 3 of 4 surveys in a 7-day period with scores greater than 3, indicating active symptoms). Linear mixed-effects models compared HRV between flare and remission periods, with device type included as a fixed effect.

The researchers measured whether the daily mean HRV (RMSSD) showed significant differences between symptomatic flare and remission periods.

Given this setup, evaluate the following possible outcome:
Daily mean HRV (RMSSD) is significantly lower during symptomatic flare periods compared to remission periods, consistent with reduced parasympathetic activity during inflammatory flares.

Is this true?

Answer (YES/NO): YES